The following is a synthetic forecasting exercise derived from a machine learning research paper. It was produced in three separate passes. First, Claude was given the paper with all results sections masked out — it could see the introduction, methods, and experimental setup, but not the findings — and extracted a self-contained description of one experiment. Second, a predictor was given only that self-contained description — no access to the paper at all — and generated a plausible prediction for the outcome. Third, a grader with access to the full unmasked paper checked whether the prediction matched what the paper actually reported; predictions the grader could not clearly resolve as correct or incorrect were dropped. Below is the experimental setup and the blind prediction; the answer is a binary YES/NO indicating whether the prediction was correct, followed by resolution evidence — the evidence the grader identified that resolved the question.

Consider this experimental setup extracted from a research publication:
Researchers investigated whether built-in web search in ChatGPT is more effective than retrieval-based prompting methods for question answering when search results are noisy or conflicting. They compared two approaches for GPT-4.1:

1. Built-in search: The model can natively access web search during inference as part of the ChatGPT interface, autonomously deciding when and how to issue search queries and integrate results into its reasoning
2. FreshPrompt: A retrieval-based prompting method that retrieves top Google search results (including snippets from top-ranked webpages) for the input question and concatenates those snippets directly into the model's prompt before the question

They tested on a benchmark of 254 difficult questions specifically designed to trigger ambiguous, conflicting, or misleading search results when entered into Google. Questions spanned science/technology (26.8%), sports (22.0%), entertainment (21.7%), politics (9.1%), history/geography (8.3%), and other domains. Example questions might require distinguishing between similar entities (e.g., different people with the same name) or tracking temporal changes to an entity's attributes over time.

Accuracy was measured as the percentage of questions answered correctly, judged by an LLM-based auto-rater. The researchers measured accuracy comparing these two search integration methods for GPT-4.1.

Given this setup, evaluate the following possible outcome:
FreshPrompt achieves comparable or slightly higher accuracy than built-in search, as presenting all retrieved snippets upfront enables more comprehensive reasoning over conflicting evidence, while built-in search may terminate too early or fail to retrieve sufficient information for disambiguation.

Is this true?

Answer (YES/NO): NO